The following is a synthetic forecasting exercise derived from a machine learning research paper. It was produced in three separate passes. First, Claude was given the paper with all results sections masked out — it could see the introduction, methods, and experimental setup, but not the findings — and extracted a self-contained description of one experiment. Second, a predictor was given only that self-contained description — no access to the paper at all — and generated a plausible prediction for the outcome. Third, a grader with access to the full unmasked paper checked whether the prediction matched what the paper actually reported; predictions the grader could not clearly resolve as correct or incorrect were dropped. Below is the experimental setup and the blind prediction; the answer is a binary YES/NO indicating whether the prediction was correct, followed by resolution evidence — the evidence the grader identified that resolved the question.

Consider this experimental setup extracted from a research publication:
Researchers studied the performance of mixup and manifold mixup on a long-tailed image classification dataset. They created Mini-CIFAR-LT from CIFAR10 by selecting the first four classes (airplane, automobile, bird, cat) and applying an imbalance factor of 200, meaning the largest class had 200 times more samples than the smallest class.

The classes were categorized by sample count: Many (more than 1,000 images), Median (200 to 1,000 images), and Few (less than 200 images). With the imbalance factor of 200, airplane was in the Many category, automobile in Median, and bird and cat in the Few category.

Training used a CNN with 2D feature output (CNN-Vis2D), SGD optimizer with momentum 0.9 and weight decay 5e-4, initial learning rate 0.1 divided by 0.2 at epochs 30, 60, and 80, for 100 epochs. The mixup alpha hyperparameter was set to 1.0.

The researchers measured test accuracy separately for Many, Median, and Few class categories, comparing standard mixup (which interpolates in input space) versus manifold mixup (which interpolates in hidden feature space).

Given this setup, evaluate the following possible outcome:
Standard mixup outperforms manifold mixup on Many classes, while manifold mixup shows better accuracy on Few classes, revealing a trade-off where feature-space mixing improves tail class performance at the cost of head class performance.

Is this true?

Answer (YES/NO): NO